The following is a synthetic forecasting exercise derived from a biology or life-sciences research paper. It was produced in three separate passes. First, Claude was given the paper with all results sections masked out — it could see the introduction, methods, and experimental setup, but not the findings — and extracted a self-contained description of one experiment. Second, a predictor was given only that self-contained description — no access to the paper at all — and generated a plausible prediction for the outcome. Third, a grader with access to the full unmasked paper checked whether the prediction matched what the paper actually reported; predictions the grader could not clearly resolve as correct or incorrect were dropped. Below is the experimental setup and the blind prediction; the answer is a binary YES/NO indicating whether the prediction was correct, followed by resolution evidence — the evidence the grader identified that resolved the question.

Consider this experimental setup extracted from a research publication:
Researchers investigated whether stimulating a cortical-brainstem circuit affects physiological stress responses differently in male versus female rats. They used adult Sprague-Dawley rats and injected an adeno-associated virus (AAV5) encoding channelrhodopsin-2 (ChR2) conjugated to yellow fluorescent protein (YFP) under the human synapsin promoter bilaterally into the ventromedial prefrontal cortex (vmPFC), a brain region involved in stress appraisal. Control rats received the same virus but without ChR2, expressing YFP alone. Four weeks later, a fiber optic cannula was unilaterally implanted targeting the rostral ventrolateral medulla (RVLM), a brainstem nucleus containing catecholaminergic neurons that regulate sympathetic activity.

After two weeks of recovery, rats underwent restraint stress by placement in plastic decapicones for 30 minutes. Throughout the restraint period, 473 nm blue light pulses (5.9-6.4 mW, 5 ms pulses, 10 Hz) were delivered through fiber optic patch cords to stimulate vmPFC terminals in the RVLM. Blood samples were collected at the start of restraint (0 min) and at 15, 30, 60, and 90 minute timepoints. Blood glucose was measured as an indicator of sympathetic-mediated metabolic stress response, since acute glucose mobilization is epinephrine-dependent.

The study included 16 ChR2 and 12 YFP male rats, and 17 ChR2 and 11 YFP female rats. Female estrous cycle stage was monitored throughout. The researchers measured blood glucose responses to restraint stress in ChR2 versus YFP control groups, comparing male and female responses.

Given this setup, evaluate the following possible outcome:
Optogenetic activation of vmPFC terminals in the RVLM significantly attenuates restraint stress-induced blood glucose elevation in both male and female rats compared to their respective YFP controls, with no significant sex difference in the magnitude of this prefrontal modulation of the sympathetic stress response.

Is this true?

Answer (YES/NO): NO